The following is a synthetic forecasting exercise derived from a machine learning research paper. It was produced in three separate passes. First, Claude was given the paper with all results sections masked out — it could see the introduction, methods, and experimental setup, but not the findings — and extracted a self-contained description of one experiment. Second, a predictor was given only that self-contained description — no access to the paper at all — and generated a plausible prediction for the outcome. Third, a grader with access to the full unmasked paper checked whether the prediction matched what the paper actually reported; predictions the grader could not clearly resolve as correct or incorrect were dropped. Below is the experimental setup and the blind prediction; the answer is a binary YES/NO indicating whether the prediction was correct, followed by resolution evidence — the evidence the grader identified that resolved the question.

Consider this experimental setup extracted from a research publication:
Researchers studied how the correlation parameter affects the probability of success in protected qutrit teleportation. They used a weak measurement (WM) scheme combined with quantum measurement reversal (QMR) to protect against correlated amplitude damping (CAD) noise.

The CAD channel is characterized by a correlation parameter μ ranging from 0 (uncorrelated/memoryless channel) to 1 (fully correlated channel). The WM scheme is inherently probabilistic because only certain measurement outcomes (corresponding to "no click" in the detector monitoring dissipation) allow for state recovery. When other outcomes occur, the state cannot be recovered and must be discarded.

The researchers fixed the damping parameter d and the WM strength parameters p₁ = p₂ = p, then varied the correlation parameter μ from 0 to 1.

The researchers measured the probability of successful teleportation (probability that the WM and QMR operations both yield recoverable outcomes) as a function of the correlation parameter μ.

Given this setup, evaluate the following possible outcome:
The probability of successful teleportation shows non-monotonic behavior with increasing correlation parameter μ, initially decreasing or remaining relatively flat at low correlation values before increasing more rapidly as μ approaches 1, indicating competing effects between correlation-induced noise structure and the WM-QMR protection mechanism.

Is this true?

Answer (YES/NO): NO